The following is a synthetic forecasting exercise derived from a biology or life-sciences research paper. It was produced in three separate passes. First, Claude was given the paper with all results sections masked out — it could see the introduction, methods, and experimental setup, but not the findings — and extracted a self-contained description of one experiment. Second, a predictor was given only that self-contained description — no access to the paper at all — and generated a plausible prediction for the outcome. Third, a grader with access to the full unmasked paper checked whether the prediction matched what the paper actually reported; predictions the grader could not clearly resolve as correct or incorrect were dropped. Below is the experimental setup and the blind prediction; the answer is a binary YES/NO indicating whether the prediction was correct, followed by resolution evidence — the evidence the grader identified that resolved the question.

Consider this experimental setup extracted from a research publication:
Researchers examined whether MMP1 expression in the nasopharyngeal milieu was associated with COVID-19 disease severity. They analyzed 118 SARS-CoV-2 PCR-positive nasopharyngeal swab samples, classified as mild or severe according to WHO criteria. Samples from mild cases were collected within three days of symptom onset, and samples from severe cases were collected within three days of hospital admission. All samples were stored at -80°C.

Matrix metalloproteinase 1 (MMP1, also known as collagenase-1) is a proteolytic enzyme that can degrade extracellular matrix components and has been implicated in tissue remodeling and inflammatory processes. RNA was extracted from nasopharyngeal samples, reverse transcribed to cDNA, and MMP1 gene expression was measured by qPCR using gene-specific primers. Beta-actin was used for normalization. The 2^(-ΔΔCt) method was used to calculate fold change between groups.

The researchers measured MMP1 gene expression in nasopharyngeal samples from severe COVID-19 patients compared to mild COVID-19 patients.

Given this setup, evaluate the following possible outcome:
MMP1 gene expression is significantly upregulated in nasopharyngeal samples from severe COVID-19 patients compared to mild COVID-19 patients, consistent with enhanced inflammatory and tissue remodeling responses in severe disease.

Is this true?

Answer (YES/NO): NO